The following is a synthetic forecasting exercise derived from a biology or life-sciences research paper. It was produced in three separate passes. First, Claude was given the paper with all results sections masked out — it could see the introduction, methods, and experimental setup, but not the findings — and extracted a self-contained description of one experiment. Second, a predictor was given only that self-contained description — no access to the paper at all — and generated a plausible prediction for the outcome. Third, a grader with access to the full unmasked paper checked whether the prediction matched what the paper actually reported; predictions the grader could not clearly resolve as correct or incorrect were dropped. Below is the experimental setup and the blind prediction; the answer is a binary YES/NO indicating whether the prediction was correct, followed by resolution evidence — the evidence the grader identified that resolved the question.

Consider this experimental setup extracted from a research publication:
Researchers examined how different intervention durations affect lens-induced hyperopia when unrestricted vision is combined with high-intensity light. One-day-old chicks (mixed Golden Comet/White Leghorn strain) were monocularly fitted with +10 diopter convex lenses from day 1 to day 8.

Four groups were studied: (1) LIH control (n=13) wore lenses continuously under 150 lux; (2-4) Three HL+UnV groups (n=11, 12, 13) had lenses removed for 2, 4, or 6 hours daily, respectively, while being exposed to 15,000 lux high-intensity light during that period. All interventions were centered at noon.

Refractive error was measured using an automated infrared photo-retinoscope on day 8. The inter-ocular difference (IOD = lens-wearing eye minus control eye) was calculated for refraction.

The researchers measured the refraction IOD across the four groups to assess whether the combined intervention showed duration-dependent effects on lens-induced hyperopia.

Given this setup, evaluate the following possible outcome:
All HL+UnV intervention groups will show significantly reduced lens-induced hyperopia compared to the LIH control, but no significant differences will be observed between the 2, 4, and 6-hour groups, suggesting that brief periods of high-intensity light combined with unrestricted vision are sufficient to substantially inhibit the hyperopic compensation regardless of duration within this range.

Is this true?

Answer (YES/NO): NO